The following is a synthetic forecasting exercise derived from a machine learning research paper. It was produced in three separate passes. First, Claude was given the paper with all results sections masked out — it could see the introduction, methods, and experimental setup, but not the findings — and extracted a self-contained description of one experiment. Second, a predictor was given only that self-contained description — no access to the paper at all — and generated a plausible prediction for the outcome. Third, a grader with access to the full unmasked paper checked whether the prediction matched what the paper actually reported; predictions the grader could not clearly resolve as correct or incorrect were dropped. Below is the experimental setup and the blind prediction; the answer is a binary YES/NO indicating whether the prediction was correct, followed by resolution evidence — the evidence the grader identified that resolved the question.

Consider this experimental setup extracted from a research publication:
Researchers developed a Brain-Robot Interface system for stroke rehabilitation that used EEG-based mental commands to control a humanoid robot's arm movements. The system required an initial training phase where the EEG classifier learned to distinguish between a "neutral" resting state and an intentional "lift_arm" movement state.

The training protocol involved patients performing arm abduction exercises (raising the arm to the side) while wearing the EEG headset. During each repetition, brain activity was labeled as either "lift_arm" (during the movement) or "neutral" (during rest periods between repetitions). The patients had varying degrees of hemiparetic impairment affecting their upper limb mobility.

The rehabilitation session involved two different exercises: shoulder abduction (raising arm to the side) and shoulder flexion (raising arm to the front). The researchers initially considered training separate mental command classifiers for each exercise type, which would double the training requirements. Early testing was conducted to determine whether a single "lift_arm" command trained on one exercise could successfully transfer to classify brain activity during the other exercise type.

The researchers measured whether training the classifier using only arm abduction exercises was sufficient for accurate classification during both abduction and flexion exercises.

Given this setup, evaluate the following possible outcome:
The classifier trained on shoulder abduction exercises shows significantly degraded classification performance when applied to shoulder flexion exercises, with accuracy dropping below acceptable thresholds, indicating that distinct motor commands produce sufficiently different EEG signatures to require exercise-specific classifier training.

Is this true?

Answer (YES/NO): NO